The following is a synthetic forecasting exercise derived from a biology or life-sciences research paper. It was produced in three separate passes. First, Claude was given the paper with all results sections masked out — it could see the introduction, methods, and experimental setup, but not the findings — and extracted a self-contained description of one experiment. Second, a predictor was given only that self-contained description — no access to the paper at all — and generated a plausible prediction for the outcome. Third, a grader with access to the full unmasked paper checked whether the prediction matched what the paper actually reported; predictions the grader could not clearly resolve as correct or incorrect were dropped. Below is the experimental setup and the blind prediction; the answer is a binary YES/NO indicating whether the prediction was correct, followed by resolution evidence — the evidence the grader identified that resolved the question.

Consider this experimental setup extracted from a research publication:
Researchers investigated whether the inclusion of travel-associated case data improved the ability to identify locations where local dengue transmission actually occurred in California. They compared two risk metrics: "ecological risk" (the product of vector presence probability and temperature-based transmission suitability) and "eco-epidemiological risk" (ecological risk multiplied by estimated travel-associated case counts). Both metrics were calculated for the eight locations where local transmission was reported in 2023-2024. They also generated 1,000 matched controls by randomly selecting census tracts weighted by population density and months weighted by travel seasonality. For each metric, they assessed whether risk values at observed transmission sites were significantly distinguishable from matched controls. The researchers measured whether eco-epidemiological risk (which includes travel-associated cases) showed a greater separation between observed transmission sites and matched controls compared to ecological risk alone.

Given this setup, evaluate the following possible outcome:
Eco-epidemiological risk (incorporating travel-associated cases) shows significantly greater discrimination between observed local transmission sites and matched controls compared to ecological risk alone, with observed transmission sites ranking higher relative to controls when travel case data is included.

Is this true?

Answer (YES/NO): NO